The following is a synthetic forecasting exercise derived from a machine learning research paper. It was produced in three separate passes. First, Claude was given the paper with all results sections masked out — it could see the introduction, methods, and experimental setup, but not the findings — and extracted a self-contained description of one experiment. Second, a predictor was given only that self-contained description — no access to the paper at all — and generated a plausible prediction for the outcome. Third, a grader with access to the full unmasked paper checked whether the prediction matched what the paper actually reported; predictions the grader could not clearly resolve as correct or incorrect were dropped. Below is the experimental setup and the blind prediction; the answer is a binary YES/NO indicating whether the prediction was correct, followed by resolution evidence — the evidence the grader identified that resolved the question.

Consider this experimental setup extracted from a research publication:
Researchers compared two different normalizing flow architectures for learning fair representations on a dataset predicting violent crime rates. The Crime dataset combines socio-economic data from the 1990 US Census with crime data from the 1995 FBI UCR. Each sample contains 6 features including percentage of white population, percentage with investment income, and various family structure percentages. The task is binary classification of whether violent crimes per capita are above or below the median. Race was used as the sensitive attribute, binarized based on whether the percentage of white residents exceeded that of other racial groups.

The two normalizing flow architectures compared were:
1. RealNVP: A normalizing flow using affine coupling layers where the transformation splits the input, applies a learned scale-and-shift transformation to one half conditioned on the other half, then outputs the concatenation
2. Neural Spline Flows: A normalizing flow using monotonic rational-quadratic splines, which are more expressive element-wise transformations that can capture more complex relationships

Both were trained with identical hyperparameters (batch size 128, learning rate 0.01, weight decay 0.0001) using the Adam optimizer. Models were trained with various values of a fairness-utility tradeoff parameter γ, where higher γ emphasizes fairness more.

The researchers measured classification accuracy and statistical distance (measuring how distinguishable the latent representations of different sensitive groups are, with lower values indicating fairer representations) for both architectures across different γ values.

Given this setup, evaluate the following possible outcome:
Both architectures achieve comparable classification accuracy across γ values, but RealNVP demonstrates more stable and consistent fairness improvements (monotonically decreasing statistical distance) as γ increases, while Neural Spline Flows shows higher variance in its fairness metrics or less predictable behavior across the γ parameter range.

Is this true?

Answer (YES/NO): NO